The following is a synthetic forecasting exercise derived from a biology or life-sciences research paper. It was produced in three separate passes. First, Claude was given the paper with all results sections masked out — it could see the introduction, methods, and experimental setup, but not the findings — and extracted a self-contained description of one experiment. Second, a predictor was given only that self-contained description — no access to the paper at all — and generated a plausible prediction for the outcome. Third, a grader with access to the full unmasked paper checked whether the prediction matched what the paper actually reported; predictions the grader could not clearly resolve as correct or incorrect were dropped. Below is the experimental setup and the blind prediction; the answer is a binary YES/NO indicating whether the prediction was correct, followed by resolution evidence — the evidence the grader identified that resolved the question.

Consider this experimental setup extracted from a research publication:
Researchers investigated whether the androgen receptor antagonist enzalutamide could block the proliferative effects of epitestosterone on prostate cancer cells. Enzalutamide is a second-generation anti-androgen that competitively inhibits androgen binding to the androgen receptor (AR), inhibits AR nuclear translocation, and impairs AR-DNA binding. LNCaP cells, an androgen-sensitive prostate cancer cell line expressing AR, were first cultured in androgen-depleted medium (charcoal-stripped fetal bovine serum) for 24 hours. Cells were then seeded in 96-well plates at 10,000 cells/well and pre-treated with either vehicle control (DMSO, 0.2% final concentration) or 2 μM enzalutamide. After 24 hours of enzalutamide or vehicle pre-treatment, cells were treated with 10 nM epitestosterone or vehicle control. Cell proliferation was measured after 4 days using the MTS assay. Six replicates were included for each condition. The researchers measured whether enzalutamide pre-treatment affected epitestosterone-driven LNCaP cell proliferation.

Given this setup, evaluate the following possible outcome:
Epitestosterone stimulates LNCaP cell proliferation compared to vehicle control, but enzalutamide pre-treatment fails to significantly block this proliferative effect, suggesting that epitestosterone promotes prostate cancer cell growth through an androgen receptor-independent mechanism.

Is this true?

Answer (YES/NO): NO